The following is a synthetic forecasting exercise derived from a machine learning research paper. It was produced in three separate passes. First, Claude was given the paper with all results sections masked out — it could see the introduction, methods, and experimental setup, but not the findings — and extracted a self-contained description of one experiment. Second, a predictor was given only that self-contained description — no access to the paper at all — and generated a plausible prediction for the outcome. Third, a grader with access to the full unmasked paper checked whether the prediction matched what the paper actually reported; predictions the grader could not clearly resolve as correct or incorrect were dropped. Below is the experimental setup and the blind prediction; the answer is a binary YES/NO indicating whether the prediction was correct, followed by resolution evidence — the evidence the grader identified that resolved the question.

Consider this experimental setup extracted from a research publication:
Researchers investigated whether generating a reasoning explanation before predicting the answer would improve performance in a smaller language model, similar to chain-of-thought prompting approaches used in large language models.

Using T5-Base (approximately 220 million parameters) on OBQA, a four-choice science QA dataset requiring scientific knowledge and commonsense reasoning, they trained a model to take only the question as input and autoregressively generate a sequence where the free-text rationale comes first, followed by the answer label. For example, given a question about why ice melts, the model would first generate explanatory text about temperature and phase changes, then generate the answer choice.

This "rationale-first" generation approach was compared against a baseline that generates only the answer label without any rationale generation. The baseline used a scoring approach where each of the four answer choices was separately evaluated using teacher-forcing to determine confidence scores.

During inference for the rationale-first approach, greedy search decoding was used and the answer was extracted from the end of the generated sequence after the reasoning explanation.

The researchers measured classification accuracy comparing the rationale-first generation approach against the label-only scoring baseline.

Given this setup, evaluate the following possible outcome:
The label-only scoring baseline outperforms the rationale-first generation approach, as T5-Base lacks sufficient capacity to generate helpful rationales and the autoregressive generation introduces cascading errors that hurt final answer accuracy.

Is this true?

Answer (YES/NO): YES